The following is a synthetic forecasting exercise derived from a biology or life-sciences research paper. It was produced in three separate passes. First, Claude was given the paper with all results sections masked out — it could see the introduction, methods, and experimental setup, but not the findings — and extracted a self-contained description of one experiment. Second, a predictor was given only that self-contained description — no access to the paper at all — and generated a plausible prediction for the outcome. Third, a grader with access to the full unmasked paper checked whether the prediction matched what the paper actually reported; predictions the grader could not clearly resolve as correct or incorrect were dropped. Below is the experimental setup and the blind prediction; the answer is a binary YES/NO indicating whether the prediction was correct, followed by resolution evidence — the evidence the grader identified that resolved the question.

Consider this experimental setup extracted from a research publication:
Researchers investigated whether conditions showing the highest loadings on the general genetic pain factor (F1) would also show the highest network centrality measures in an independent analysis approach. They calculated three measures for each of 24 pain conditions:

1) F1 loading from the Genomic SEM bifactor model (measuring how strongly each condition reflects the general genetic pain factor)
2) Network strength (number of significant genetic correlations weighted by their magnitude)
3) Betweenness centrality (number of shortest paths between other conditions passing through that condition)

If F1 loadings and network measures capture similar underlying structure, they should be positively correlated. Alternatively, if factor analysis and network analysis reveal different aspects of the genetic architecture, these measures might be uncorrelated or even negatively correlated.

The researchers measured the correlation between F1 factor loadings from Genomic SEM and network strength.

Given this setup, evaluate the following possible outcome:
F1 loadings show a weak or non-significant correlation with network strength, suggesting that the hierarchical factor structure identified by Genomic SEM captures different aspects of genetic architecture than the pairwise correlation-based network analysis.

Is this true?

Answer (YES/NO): NO